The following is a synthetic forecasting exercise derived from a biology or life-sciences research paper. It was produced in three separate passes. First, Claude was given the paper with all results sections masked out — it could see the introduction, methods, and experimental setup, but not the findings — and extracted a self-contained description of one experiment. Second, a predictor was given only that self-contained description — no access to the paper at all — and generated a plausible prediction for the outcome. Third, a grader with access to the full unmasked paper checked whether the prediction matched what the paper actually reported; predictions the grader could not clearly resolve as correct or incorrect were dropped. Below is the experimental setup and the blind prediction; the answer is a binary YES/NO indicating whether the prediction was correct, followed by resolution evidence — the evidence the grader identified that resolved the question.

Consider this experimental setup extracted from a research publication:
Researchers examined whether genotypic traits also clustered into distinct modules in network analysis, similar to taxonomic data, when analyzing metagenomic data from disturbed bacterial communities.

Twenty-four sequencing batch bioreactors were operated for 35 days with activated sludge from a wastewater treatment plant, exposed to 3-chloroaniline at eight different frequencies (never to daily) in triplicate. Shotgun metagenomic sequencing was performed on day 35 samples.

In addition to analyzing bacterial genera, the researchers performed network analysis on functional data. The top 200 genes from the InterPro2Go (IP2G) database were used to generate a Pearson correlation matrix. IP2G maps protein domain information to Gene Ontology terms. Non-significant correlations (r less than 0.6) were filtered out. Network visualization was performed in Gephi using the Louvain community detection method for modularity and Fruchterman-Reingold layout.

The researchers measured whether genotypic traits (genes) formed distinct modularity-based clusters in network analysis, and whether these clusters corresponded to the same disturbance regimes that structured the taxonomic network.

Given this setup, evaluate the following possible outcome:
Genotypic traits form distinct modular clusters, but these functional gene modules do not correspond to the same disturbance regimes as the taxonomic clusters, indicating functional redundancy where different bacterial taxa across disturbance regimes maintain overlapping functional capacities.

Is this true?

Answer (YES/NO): NO